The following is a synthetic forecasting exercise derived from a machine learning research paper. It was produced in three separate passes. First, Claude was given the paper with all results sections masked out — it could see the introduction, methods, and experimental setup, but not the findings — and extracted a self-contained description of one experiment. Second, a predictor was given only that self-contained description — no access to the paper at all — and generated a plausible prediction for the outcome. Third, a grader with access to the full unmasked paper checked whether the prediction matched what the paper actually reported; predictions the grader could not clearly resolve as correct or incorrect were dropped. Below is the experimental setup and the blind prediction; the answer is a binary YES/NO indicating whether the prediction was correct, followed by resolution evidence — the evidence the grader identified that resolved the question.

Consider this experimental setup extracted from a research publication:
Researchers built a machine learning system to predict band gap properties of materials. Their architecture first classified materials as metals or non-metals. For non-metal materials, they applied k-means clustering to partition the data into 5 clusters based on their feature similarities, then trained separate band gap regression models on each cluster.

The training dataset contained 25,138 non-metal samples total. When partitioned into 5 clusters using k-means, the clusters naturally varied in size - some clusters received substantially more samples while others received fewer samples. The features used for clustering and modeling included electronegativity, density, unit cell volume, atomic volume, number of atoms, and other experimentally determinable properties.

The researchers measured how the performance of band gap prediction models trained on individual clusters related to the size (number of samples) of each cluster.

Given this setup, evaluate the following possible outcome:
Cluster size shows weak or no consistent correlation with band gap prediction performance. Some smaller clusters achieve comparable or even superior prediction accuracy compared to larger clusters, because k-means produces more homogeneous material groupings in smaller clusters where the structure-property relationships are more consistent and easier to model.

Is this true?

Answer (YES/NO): NO